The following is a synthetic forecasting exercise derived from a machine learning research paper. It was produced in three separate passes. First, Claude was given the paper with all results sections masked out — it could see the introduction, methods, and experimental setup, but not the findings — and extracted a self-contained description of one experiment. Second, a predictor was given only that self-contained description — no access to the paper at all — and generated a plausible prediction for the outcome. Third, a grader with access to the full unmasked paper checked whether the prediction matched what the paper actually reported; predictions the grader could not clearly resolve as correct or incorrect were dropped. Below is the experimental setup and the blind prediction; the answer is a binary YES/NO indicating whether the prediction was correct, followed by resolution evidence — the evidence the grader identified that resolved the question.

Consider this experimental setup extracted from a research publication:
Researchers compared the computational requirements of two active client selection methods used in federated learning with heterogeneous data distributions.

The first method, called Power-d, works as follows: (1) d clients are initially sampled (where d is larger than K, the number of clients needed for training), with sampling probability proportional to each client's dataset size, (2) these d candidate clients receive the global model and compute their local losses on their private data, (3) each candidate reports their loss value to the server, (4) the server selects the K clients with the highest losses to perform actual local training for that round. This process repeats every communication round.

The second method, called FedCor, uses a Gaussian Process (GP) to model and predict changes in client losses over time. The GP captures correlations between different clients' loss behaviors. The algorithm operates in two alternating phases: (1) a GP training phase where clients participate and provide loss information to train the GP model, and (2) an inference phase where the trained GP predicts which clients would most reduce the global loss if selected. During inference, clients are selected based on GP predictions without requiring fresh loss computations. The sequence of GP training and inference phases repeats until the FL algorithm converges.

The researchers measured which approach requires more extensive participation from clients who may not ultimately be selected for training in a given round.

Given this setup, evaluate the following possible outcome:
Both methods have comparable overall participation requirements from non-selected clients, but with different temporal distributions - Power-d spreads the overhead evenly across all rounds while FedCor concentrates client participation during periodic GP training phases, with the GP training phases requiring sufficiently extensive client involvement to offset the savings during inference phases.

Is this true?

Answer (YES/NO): NO